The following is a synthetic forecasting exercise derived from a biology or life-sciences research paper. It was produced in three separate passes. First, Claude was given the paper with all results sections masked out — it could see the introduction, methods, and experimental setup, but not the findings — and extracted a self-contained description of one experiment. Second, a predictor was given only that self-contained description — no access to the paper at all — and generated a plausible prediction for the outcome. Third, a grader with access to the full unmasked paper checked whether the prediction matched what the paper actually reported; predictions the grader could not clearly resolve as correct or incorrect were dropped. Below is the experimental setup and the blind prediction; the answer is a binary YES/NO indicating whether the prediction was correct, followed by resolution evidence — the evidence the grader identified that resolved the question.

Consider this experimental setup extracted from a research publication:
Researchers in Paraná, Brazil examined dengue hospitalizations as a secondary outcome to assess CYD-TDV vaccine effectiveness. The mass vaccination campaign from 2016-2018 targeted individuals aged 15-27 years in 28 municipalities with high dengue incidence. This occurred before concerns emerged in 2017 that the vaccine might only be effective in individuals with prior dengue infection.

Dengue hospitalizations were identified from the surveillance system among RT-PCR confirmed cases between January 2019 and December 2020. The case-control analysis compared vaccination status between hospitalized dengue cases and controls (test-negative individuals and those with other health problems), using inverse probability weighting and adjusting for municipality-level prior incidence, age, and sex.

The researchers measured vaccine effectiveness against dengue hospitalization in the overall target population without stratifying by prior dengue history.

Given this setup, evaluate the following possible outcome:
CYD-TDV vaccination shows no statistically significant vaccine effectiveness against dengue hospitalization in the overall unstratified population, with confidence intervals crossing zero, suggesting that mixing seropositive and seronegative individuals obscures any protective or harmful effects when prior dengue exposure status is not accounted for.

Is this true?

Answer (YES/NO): YES